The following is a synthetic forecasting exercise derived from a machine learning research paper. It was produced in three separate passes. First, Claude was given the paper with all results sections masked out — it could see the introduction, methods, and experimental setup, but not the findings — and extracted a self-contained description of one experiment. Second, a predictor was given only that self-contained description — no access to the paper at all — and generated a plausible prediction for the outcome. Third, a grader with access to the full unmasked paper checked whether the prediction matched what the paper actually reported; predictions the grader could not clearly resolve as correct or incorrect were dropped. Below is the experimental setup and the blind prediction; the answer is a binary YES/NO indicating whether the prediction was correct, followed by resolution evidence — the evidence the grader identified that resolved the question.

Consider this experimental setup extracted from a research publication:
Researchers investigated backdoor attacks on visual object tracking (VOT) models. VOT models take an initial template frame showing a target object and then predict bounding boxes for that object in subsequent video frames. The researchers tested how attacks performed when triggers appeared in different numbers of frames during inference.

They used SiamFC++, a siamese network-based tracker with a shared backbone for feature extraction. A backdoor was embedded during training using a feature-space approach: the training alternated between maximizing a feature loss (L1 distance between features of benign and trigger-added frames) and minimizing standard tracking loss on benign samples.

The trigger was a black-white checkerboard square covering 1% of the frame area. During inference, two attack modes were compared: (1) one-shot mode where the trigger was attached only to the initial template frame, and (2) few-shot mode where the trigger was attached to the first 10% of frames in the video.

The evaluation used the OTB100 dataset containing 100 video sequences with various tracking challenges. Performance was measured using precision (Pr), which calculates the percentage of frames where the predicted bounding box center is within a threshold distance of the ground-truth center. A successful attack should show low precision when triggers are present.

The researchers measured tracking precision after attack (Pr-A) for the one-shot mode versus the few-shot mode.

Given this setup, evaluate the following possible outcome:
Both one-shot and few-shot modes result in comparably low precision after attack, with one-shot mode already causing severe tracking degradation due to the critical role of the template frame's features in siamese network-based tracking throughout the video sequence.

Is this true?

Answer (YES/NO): NO